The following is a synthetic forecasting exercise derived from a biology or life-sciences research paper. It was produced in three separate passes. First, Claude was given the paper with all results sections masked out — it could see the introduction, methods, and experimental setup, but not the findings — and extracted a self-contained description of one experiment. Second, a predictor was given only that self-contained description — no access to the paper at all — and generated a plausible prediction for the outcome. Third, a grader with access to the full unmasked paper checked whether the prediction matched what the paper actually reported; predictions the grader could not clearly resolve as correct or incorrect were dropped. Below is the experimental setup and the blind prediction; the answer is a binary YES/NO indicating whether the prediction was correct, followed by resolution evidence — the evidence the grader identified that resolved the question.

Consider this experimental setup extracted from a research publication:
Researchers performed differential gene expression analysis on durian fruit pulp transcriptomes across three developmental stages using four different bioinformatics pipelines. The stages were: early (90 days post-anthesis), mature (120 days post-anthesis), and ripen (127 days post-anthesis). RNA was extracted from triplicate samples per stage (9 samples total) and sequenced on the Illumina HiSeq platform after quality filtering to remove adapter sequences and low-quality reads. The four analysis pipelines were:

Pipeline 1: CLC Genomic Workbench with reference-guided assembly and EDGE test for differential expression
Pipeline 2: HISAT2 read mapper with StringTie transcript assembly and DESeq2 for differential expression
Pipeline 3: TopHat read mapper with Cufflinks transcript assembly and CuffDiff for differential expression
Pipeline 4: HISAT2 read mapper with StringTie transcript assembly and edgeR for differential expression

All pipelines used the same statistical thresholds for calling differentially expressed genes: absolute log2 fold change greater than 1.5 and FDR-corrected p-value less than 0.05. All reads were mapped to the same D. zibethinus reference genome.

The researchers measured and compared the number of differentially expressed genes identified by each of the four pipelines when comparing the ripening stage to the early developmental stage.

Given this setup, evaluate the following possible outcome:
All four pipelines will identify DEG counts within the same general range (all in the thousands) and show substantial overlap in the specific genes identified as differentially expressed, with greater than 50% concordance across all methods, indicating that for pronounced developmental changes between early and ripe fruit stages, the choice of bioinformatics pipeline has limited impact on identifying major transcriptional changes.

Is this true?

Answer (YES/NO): NO